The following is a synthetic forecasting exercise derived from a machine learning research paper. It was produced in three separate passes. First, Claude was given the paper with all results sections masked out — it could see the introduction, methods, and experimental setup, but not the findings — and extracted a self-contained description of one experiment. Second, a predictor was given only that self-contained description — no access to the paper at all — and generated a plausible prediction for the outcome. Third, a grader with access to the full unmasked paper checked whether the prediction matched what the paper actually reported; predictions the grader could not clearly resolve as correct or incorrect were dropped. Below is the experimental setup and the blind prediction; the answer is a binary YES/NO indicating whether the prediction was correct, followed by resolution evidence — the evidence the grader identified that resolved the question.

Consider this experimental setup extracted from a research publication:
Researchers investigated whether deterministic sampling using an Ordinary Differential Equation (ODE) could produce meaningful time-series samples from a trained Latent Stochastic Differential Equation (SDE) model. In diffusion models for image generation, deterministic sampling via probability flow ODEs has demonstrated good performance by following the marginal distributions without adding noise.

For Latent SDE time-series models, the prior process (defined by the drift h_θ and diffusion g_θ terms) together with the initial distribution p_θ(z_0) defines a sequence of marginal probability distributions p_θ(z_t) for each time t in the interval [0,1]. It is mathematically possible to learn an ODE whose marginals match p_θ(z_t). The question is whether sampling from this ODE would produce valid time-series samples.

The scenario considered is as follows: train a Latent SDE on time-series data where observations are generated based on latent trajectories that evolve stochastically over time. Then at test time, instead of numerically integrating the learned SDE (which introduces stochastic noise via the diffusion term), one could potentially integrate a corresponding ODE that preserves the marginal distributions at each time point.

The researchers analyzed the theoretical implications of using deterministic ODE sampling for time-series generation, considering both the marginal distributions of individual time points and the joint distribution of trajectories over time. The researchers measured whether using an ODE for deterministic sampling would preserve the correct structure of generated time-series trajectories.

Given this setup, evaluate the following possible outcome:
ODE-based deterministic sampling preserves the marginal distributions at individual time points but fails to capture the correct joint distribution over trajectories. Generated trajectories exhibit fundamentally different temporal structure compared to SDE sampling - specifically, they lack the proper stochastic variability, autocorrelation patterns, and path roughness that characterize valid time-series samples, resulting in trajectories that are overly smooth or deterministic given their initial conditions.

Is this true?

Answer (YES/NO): NO